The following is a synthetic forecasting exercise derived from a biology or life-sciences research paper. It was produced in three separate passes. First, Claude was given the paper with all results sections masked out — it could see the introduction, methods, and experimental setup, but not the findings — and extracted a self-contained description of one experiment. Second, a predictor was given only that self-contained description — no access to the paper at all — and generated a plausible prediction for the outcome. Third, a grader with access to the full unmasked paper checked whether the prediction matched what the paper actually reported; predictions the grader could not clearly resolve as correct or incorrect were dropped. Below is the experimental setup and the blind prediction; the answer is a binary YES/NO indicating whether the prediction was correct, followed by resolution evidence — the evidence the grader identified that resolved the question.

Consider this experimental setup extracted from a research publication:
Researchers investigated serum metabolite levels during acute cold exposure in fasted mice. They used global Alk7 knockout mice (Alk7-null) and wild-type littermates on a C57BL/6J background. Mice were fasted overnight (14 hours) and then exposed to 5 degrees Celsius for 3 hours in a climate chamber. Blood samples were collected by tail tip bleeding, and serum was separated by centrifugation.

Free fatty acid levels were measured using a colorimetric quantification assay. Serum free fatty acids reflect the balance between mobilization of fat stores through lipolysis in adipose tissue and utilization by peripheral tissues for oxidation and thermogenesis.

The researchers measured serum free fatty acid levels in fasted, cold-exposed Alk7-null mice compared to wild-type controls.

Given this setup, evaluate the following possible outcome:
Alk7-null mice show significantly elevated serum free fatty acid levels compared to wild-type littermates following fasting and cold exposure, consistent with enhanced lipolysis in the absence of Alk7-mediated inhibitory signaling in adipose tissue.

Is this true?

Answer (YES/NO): NO